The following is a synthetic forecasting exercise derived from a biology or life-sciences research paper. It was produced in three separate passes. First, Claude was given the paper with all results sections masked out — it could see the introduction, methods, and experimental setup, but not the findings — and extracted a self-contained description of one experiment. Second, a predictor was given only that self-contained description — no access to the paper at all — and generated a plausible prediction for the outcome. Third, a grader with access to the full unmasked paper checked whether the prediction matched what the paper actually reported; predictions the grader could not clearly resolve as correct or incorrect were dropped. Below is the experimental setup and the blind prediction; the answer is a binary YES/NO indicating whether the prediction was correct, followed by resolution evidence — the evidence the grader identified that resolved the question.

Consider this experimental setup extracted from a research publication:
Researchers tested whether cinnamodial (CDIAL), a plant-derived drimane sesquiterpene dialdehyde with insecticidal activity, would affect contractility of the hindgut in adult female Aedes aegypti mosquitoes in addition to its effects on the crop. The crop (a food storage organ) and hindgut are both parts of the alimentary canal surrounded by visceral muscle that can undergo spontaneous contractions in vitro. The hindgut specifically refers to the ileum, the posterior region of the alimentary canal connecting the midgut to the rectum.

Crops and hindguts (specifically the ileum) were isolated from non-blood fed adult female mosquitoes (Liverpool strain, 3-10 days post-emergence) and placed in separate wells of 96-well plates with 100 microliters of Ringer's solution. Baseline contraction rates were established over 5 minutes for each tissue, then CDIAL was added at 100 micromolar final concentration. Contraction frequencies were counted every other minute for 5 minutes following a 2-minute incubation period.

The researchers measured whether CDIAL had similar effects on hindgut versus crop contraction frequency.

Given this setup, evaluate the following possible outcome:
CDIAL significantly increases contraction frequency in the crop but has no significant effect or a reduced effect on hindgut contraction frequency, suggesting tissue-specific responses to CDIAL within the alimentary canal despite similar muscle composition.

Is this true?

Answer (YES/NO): NO